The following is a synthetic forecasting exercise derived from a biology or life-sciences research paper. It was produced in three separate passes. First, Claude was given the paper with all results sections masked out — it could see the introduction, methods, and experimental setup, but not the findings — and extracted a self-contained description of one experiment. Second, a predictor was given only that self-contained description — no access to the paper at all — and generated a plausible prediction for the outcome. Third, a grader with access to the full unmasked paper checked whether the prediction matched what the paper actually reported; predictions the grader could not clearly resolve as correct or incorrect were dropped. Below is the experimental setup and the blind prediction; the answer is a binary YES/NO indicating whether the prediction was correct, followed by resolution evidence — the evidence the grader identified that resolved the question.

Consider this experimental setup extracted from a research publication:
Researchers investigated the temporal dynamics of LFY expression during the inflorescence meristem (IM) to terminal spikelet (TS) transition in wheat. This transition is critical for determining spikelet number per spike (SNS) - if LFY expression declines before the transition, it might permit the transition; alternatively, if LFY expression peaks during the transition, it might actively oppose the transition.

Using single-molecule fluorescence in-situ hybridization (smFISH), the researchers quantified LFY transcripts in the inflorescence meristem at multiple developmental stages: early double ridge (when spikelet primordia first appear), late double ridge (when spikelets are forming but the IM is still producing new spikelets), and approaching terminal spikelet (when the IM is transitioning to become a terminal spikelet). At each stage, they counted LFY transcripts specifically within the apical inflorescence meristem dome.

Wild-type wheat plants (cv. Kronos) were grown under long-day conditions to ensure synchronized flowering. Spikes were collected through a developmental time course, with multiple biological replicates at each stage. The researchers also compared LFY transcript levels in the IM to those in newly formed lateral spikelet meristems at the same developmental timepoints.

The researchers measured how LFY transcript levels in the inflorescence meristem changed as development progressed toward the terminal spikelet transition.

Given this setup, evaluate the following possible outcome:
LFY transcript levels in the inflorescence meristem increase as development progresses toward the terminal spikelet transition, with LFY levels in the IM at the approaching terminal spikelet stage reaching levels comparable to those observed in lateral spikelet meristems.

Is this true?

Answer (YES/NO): NO